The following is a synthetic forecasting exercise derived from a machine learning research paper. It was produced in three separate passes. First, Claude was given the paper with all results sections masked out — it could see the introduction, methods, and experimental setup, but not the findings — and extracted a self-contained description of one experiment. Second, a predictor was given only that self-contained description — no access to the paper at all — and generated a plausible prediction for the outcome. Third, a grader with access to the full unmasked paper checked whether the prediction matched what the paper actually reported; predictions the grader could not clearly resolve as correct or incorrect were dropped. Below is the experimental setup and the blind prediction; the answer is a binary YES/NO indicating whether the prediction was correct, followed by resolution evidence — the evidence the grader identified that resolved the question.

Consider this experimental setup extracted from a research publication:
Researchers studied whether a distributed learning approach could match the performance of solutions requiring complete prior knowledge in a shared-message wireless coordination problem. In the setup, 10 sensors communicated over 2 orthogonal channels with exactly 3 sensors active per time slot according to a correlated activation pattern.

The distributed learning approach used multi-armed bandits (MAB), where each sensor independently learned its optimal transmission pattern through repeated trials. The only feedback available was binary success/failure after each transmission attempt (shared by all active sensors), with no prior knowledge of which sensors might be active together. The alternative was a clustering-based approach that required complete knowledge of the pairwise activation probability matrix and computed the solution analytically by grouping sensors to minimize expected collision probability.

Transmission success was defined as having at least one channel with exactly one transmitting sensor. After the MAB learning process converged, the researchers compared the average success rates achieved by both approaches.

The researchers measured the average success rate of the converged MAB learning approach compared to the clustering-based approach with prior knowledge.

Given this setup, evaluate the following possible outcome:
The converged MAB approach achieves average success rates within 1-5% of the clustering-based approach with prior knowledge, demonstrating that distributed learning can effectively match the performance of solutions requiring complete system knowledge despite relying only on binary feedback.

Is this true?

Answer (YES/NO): NO